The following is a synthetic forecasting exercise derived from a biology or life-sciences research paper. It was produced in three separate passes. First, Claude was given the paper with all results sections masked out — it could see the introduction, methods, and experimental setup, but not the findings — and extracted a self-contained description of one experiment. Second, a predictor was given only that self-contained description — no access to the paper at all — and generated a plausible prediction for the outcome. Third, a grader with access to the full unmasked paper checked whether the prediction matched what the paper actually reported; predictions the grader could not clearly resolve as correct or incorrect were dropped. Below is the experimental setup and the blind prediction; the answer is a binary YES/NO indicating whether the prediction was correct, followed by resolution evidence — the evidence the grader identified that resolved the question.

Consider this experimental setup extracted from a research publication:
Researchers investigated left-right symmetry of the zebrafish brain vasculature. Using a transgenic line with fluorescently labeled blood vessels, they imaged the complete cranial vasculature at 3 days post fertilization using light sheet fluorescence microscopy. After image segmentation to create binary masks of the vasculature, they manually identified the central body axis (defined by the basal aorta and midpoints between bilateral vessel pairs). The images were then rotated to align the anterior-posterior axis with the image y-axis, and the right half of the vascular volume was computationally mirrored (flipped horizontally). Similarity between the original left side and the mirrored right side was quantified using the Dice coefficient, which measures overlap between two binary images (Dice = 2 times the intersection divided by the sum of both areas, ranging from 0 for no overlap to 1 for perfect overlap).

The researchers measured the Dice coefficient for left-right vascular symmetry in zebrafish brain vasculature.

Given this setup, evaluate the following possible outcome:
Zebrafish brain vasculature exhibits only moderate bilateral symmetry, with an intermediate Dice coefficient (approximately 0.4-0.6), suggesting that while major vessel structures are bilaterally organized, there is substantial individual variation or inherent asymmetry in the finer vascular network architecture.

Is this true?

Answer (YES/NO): NO